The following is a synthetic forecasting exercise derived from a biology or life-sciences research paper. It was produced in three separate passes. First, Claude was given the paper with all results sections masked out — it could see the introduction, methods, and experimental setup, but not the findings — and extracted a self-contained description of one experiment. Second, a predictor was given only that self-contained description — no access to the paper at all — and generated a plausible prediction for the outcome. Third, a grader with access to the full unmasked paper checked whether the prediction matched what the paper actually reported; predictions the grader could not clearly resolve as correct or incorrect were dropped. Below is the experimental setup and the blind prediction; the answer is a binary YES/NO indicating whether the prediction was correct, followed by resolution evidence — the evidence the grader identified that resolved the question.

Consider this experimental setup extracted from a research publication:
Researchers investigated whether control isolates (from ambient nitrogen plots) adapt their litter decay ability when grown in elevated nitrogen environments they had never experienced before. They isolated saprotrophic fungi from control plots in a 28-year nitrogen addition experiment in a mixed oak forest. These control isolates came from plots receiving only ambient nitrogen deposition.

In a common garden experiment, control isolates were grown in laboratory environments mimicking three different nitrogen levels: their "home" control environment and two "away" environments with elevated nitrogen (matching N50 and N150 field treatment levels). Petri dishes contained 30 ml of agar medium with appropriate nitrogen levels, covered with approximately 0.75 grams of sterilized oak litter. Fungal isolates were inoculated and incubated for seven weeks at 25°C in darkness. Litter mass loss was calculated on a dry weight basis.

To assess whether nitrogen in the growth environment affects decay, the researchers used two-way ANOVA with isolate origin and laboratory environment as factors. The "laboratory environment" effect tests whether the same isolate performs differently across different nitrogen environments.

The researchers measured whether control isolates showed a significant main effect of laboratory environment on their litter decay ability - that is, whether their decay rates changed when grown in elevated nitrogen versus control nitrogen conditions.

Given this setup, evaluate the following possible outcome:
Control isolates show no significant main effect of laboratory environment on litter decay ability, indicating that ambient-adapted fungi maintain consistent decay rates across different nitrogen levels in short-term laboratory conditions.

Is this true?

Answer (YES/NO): YES